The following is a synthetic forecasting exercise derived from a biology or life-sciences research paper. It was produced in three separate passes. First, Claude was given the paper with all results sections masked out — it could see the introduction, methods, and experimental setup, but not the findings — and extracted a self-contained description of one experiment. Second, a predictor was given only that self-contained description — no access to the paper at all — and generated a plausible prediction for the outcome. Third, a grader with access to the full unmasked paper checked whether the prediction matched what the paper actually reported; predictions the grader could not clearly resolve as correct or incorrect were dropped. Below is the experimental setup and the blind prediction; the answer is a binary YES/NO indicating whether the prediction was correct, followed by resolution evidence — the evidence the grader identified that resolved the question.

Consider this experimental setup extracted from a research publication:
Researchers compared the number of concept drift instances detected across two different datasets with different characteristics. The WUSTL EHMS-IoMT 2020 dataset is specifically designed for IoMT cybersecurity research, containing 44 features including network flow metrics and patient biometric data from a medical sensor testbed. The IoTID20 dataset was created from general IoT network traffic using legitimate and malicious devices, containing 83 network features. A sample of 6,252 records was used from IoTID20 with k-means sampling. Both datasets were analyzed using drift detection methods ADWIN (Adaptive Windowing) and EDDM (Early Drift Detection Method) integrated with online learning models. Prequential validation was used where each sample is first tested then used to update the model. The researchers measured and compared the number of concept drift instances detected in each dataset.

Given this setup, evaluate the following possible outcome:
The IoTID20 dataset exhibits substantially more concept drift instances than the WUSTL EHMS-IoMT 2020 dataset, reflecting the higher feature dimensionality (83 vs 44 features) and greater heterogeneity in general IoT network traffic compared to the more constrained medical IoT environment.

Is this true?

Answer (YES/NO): NO